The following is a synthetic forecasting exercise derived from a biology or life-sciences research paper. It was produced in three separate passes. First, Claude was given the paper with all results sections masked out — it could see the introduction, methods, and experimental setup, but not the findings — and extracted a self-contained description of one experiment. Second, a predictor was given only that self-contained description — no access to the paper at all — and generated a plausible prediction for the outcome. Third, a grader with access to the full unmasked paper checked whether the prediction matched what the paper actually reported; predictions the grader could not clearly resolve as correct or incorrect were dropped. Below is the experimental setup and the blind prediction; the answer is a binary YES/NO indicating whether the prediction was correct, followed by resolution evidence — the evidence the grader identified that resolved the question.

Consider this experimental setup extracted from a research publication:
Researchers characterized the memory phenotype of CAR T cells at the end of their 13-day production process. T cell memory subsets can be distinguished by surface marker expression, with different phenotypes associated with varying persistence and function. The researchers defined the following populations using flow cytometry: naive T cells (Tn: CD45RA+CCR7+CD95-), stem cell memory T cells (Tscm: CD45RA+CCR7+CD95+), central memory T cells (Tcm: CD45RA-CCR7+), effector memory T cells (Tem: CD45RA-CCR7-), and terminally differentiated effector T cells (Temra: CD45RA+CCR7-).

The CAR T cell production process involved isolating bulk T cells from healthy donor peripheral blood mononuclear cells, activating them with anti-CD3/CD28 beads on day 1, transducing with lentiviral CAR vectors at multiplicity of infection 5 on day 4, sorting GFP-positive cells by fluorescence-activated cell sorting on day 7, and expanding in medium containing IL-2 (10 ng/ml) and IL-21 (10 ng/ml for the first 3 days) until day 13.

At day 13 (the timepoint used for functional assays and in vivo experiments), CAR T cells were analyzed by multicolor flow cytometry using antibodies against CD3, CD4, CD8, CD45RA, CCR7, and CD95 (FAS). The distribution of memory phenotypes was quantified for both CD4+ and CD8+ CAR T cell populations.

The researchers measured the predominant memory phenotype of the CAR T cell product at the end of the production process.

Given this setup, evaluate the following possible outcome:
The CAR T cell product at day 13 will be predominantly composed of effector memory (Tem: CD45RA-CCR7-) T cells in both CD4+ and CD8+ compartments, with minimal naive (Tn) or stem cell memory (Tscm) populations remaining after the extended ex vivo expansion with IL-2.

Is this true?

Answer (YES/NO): NO